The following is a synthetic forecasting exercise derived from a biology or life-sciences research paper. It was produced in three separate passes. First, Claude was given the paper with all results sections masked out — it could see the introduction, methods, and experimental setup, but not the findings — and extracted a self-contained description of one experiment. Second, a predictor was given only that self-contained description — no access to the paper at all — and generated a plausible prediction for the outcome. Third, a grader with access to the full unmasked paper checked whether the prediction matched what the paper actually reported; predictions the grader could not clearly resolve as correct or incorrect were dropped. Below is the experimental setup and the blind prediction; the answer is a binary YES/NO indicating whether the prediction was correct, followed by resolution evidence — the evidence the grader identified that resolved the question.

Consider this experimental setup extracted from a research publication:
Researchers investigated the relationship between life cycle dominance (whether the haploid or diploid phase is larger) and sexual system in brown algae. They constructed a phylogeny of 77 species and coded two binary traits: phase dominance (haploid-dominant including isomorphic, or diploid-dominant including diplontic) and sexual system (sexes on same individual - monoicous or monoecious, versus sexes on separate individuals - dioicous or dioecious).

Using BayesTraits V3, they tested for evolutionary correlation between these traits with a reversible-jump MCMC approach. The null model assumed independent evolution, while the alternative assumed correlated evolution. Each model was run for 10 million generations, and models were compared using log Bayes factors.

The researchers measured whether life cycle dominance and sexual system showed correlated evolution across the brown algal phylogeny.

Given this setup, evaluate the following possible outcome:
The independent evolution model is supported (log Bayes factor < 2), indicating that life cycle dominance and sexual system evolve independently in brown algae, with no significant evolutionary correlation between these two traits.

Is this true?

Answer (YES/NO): NO